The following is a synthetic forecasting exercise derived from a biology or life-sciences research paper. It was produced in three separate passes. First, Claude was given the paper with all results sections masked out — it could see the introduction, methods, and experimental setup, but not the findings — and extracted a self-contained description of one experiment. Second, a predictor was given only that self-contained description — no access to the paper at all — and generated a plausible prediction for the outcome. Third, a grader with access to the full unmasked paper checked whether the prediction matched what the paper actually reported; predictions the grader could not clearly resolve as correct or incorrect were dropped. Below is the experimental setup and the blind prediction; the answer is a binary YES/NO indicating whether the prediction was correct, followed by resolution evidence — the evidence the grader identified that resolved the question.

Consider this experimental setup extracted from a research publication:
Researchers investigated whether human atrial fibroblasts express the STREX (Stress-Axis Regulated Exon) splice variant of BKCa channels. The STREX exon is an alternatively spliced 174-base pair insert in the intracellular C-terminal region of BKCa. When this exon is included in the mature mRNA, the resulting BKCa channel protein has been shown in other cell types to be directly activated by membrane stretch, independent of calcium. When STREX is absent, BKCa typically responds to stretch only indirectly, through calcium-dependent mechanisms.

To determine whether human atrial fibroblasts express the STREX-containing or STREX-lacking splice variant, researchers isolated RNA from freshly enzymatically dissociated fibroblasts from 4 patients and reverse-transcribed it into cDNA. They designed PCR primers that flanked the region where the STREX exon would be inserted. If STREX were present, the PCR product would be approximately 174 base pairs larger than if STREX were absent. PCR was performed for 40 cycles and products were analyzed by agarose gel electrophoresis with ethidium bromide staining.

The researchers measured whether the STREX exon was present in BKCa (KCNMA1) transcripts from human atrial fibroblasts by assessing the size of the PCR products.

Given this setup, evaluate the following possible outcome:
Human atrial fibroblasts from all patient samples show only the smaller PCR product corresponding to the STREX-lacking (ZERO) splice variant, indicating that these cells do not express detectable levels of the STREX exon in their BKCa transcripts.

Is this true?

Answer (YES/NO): NO